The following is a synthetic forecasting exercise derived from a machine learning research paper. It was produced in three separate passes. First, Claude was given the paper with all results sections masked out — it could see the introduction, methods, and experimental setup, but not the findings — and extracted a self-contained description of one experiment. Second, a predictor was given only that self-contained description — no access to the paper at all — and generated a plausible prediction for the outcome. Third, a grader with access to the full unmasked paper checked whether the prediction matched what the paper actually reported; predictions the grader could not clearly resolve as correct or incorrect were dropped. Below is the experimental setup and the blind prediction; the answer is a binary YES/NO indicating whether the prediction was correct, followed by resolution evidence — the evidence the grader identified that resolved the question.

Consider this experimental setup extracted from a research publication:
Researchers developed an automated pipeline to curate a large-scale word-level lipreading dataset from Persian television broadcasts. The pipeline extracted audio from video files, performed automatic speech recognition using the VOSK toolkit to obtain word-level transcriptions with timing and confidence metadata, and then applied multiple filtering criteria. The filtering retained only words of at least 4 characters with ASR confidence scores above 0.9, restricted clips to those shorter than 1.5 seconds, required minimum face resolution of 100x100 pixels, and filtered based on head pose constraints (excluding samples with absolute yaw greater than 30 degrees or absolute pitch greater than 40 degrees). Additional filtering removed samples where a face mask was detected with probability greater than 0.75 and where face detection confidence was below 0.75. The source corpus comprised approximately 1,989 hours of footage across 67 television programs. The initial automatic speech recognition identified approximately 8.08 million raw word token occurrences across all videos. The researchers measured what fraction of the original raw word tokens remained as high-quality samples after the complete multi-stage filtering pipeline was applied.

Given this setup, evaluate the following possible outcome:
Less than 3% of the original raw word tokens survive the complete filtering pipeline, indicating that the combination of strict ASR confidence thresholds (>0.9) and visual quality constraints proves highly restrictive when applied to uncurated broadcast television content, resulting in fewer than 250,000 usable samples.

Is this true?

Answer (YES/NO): NO